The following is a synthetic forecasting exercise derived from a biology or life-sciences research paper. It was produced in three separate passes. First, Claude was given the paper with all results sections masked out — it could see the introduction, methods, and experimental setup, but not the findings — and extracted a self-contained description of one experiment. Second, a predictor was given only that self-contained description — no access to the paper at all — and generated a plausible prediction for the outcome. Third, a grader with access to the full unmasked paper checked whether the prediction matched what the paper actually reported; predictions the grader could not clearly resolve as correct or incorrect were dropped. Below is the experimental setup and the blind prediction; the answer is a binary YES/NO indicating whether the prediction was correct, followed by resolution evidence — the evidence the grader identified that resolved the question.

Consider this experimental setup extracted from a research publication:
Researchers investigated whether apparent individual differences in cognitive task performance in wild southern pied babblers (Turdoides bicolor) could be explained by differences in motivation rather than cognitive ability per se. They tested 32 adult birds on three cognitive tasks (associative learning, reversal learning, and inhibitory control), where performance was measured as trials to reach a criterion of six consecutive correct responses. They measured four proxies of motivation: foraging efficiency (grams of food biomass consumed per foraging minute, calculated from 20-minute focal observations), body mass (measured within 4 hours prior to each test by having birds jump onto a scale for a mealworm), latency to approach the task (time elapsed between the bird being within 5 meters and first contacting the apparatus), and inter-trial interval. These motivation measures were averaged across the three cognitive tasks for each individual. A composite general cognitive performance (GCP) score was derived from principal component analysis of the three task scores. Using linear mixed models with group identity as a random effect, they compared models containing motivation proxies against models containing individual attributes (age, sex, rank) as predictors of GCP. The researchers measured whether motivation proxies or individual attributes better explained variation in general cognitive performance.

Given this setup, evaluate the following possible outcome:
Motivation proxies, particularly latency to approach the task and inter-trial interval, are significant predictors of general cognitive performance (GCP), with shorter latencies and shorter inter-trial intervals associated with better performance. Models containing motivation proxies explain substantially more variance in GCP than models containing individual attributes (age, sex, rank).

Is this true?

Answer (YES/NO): NO